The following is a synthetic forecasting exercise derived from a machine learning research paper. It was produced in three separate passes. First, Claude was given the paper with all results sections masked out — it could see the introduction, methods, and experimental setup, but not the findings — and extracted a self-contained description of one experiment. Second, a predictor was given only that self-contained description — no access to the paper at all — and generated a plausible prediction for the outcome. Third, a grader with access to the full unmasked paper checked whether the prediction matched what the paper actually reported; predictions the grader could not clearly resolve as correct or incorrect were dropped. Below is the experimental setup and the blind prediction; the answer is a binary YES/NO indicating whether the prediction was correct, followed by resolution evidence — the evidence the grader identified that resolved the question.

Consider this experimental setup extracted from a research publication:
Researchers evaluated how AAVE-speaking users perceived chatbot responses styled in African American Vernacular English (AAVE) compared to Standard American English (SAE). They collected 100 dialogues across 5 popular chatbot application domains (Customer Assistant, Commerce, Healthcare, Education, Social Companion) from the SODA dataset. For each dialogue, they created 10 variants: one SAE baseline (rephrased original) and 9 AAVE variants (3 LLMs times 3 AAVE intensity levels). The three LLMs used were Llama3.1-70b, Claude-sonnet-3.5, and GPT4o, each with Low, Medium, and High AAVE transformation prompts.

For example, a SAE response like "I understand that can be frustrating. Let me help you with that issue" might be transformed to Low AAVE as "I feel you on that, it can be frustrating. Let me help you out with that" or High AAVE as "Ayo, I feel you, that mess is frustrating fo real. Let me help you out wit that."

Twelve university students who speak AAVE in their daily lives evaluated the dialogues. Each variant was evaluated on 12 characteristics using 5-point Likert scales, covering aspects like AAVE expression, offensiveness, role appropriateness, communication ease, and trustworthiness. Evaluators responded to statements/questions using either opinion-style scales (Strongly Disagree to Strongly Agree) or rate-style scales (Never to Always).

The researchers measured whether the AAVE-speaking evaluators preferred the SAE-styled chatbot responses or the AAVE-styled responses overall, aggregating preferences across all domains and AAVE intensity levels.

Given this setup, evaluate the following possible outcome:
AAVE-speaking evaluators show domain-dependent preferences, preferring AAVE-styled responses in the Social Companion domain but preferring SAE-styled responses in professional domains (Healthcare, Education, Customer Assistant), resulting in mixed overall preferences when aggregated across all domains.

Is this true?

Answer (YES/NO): NO